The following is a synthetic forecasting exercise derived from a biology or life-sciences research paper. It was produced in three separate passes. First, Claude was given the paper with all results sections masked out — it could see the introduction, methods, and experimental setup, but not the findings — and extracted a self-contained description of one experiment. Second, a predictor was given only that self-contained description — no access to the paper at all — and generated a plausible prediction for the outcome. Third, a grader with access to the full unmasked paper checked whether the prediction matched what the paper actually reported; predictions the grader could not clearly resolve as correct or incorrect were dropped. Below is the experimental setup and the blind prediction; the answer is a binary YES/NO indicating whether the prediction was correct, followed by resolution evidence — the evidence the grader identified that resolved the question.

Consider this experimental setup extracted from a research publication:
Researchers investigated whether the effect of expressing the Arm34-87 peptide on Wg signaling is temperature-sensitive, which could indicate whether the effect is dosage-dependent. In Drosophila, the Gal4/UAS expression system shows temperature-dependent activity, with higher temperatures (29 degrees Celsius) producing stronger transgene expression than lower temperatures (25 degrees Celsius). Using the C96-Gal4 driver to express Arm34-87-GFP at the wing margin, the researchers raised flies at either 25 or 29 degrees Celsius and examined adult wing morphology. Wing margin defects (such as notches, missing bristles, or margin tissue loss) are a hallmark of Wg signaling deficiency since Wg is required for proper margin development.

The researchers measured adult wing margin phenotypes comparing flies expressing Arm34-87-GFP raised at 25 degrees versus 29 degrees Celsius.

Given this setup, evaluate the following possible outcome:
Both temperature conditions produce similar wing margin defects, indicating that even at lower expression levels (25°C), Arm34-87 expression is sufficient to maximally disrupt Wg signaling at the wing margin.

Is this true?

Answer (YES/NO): NO